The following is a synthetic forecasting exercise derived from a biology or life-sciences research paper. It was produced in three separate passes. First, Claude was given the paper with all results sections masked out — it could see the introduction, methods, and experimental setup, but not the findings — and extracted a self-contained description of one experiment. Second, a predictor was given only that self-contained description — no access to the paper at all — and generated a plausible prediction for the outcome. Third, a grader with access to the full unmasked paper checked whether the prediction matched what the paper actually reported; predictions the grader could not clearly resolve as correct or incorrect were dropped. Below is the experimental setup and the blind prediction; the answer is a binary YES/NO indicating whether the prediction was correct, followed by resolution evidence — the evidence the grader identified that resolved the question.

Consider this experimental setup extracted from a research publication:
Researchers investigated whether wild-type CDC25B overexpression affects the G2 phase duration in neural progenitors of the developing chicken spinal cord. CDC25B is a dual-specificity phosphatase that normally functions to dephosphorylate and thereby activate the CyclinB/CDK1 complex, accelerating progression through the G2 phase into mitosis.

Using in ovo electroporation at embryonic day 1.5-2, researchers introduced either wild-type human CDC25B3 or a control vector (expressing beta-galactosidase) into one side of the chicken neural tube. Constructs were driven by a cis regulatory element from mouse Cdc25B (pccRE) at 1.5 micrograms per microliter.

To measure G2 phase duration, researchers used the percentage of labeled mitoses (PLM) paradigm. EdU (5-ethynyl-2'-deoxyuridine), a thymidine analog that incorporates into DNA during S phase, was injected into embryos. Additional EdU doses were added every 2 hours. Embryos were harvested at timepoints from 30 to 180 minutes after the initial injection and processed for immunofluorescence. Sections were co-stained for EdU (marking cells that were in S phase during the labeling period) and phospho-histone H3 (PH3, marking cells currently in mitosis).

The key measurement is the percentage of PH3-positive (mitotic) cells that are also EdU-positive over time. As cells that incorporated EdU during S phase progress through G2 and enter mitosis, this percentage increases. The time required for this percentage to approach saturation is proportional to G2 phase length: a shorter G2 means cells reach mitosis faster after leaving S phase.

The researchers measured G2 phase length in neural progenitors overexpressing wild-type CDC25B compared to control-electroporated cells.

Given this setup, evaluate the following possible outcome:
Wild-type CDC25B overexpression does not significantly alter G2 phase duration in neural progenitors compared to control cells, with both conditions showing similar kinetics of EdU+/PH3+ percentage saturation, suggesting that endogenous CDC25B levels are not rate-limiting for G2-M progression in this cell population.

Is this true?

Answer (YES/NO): NO